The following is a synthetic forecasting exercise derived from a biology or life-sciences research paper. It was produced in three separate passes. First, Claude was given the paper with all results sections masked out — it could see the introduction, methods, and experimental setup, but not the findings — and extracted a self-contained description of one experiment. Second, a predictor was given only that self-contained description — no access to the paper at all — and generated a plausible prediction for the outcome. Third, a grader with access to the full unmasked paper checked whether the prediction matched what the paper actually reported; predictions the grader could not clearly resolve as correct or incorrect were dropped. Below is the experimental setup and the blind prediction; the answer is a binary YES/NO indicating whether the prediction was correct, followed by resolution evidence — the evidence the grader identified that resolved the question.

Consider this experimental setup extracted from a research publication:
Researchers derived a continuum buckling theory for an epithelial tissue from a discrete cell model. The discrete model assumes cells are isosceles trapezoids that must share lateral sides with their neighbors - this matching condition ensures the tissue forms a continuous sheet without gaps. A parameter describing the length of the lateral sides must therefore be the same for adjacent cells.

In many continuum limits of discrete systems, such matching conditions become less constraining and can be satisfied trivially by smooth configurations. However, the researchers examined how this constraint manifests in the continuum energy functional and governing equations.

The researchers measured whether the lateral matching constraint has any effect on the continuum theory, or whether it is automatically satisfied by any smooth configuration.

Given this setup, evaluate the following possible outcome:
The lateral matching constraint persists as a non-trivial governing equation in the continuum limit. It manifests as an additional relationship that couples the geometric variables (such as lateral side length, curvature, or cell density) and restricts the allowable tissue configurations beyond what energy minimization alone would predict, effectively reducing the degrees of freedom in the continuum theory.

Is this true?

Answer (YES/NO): YES